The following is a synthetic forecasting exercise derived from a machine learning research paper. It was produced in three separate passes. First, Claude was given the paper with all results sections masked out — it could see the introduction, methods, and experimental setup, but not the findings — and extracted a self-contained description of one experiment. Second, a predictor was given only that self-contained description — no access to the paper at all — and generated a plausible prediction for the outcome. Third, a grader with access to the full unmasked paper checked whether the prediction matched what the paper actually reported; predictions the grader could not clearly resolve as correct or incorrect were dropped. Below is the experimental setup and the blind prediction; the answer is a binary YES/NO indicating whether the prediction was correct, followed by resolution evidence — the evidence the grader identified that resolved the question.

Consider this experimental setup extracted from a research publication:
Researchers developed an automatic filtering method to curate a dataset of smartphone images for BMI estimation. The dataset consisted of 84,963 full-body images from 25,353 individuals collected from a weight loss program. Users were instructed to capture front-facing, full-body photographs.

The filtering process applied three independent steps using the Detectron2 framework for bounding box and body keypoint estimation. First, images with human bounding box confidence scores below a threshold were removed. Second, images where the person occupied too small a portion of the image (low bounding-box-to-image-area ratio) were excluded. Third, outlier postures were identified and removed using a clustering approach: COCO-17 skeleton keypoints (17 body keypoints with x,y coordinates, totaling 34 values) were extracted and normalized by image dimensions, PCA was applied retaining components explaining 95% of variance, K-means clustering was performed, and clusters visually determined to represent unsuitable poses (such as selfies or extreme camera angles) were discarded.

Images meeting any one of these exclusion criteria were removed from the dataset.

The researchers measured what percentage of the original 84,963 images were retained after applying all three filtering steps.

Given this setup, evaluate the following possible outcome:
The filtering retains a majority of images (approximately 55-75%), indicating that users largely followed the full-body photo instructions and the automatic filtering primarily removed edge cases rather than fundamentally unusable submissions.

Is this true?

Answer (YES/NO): NO